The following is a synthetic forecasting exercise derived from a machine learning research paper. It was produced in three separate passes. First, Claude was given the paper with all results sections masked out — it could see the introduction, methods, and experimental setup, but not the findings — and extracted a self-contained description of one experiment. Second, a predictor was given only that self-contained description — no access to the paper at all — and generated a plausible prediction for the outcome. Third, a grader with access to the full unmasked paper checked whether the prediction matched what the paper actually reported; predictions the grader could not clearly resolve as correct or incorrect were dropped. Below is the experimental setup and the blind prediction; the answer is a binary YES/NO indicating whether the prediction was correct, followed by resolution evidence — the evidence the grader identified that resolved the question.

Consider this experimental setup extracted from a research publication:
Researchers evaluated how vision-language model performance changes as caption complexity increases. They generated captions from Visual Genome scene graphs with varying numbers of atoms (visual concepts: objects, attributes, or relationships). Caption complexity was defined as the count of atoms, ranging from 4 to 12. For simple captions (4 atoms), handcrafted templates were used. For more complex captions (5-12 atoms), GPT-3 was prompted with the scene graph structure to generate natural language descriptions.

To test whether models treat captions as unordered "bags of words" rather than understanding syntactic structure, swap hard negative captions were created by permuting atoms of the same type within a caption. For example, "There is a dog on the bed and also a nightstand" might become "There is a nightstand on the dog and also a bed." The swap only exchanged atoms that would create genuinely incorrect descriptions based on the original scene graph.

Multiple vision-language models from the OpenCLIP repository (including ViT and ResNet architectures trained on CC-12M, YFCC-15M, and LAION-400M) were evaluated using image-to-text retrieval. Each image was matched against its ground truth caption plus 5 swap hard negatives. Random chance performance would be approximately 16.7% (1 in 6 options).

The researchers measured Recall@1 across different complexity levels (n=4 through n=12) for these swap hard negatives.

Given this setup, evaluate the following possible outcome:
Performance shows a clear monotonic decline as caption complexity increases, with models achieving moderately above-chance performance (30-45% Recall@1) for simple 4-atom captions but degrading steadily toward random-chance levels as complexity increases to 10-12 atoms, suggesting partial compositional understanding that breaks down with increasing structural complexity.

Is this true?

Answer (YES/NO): NO